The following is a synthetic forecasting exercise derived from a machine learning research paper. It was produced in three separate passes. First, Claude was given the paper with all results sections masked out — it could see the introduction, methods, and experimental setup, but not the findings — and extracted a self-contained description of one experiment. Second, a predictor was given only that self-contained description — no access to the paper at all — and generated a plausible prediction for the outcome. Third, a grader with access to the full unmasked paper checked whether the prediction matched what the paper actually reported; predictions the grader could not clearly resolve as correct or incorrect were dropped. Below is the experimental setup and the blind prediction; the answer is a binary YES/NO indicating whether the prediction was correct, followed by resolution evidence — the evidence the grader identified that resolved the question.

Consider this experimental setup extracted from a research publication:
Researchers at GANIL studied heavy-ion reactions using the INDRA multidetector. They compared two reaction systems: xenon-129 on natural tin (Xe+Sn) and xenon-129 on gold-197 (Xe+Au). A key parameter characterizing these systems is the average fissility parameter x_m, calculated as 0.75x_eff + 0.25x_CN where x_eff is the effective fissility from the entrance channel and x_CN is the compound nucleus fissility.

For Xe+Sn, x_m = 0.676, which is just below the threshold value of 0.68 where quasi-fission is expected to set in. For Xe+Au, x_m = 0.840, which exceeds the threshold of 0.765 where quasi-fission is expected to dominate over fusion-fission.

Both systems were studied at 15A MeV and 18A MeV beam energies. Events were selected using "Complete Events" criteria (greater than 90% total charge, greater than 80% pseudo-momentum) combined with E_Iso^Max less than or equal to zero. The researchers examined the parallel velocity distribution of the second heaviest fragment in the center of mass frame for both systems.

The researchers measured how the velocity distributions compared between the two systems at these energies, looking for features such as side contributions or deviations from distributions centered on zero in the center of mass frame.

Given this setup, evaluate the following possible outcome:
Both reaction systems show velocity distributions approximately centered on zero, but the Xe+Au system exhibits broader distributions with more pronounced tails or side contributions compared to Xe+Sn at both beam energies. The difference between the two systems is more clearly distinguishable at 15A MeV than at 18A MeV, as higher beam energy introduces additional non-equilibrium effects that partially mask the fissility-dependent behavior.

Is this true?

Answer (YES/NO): NO